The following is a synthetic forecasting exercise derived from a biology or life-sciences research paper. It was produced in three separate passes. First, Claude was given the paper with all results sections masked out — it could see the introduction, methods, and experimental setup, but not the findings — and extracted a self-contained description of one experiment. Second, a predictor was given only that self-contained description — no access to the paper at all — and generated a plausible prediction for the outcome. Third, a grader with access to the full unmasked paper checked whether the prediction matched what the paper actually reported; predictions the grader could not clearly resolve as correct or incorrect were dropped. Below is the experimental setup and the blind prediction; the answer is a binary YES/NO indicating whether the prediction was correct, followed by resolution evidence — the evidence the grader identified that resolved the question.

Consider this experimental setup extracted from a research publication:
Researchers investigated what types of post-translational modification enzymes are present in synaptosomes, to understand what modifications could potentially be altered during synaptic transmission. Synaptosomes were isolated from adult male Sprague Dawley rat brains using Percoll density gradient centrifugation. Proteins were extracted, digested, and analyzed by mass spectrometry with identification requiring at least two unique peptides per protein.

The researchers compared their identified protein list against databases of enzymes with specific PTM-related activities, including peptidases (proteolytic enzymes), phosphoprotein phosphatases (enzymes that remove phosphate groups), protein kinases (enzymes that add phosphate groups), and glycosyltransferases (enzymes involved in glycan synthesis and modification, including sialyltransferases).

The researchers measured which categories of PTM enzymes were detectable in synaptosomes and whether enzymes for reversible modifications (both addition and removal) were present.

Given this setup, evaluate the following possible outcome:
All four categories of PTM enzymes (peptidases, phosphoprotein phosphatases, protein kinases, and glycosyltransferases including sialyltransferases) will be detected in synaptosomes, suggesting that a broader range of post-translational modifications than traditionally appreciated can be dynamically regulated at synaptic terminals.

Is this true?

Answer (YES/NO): YES